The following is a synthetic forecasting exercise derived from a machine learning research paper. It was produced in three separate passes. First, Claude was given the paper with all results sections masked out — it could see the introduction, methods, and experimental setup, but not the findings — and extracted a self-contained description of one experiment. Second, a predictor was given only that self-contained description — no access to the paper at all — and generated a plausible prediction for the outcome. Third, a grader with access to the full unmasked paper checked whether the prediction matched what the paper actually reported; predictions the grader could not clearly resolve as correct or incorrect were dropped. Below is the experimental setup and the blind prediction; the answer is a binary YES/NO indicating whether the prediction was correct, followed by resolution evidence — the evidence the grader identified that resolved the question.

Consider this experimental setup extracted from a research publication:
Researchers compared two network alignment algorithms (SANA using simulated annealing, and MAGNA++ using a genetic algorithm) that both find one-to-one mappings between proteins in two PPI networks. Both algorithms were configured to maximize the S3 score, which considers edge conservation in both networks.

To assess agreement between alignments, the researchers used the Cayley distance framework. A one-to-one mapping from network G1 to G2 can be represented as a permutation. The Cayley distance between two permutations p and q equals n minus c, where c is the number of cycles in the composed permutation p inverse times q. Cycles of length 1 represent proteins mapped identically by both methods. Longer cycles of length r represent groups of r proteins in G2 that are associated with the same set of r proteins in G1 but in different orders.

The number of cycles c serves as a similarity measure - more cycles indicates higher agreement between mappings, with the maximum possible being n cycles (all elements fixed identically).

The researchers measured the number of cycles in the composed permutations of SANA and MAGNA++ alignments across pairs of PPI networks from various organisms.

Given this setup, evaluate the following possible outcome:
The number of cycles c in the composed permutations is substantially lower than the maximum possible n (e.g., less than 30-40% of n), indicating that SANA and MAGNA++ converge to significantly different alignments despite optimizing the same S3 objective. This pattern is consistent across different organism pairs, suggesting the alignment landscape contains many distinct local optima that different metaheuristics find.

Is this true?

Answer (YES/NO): YES